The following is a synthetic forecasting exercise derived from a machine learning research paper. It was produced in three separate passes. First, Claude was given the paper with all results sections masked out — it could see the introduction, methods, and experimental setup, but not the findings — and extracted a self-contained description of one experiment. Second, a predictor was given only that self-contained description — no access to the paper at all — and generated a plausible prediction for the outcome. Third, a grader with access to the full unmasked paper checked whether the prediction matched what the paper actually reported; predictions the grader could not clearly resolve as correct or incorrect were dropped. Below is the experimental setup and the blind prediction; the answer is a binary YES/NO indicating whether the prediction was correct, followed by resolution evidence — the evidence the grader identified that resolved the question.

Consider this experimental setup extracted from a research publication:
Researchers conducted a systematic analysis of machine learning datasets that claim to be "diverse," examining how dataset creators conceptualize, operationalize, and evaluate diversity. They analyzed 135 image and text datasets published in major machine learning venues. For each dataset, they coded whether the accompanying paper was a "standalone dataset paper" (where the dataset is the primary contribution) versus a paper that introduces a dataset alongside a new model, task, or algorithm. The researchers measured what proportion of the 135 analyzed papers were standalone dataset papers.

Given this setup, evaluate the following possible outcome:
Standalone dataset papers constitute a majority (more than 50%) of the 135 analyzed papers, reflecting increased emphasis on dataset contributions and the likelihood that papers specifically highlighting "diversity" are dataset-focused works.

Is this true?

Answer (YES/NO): NO